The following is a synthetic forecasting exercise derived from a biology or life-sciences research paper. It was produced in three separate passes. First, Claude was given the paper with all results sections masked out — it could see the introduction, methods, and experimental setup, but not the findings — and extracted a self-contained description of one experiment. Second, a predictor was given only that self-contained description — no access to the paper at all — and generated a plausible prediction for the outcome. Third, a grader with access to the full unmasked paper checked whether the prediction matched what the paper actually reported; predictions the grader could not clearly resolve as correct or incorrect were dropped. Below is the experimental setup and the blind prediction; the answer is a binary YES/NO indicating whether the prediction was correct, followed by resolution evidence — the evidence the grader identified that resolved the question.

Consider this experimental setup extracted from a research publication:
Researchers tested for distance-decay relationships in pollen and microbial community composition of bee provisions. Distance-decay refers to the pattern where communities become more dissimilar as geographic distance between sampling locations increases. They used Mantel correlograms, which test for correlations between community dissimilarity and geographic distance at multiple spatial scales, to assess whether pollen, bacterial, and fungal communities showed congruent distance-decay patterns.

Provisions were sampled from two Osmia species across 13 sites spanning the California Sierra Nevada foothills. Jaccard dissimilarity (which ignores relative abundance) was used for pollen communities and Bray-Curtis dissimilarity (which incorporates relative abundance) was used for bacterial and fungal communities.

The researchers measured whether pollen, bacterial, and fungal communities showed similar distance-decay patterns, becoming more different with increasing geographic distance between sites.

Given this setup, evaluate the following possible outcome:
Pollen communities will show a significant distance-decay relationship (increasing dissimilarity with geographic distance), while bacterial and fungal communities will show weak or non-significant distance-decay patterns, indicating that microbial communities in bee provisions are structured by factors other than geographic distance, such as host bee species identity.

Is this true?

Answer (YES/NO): NO